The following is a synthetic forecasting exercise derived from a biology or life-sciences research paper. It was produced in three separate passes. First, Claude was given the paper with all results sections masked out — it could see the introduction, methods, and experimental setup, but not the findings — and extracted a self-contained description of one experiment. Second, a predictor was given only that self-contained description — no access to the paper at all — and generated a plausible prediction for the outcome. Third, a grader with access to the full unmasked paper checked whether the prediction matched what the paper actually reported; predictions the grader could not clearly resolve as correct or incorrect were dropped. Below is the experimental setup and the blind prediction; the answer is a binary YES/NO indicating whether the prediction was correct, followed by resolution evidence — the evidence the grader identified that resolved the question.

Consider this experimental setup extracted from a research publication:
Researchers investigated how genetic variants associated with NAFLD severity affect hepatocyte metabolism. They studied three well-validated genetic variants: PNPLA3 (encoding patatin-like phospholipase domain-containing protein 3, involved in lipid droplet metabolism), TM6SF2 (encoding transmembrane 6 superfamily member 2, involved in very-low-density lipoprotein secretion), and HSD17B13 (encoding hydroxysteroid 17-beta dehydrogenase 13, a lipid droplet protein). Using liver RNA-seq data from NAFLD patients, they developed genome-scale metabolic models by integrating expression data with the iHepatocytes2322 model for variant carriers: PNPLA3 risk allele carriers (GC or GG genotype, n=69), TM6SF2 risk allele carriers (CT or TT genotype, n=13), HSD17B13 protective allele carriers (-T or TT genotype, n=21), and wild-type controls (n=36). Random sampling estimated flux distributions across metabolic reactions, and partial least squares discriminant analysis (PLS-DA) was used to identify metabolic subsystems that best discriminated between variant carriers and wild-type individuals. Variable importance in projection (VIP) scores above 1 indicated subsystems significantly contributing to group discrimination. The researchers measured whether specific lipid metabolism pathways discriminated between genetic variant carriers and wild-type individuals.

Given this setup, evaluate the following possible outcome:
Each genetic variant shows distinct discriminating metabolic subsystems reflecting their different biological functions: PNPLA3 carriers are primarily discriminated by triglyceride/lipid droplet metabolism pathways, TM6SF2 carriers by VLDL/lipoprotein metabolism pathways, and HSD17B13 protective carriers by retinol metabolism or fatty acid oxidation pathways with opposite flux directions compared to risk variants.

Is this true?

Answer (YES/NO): NO